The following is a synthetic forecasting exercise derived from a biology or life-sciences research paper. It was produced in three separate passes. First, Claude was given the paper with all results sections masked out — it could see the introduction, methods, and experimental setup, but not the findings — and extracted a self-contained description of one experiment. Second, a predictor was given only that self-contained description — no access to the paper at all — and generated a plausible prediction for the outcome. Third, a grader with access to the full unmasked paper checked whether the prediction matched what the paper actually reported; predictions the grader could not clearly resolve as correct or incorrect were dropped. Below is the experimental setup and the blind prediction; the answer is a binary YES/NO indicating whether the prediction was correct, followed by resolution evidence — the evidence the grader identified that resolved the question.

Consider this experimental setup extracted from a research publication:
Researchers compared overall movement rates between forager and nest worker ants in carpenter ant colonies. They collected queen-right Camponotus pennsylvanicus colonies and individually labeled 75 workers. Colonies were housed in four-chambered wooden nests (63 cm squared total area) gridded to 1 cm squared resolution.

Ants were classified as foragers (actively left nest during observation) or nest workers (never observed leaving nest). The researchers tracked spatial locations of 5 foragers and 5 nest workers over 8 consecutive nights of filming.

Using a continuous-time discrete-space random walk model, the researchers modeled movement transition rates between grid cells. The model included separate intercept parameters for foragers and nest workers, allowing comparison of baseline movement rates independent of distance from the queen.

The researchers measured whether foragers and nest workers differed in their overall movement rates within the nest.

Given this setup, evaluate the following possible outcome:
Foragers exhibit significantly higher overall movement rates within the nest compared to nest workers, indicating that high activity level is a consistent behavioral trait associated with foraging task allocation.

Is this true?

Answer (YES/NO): NO